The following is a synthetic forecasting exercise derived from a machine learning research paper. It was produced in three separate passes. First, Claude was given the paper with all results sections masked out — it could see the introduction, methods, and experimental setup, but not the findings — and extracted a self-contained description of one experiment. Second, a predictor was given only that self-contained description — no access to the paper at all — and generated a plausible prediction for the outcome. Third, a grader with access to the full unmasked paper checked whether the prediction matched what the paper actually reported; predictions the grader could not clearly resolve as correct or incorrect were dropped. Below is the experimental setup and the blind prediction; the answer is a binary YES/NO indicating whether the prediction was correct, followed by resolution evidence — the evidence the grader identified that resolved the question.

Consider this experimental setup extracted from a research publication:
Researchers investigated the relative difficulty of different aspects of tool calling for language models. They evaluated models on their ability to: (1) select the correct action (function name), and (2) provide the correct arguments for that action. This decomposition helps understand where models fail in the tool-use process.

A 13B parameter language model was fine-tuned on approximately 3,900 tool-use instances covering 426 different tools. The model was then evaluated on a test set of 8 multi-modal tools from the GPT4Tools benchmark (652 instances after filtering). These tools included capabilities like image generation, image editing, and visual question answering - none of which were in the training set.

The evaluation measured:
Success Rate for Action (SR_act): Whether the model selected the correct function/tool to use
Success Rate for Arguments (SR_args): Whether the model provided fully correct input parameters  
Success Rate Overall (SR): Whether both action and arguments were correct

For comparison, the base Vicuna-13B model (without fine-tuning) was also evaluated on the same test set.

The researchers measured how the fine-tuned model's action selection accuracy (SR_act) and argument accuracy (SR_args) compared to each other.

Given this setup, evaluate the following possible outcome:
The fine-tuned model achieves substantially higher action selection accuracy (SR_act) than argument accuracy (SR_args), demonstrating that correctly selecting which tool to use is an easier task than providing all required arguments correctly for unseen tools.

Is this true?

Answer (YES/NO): YES